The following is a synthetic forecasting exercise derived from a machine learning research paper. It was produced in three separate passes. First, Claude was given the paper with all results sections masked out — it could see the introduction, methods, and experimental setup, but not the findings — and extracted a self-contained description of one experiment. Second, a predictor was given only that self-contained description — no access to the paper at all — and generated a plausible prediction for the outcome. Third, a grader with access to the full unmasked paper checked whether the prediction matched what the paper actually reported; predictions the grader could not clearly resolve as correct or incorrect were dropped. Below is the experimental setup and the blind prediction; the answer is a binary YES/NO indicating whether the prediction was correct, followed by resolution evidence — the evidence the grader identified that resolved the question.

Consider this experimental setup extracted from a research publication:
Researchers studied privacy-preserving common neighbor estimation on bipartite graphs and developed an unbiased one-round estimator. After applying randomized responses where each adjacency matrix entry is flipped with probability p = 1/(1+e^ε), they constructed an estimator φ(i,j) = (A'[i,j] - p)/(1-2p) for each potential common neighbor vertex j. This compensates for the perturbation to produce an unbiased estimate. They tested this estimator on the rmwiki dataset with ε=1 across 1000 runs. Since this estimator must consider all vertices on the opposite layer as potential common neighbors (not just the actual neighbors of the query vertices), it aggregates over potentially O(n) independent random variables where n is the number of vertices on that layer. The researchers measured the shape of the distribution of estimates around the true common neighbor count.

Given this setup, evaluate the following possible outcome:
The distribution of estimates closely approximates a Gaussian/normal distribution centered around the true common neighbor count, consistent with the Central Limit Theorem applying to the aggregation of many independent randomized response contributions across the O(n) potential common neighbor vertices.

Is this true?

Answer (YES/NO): NO